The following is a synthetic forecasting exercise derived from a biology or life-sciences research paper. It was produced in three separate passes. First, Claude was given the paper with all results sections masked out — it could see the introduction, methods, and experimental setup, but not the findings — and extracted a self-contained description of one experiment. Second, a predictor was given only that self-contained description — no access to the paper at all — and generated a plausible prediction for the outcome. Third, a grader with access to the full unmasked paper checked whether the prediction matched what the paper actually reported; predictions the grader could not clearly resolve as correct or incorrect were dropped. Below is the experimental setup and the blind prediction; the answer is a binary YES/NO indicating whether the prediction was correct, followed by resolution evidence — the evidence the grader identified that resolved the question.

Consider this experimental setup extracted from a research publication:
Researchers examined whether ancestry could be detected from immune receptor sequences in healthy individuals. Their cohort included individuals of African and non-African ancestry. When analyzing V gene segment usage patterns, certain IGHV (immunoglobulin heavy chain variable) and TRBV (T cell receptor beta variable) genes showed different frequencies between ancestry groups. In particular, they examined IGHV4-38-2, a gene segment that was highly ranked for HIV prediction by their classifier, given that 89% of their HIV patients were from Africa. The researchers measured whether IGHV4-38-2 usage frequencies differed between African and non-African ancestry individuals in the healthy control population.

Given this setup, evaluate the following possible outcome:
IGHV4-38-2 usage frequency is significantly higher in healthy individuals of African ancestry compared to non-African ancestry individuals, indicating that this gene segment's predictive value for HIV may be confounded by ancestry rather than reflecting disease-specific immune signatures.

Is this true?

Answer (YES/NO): YES